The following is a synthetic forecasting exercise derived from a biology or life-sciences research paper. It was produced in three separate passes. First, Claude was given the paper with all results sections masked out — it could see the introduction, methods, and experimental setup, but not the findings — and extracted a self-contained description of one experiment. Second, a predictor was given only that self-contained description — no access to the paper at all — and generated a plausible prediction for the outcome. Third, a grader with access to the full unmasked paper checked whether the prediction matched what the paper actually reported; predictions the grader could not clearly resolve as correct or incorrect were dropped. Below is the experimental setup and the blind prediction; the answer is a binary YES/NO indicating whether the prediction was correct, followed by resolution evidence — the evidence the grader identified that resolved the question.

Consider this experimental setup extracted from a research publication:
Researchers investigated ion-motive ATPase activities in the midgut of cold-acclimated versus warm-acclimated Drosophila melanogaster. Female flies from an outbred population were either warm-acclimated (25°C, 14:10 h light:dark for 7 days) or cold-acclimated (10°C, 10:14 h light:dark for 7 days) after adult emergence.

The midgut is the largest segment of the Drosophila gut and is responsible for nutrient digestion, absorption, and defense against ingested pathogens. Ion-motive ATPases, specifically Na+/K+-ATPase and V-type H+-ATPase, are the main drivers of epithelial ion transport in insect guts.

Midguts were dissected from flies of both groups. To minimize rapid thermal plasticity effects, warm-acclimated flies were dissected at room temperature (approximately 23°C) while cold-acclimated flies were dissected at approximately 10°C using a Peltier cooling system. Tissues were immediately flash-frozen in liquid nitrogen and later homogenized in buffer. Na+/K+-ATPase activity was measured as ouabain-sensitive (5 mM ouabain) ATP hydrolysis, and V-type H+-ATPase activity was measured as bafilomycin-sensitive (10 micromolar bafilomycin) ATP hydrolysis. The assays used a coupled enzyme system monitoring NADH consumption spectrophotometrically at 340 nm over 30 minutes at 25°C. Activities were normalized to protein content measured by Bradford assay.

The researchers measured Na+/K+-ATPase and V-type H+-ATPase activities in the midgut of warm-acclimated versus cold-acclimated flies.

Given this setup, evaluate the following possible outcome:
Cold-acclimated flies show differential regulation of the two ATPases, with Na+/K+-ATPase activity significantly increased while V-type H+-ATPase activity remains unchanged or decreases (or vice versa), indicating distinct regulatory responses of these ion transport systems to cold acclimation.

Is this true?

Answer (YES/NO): NO